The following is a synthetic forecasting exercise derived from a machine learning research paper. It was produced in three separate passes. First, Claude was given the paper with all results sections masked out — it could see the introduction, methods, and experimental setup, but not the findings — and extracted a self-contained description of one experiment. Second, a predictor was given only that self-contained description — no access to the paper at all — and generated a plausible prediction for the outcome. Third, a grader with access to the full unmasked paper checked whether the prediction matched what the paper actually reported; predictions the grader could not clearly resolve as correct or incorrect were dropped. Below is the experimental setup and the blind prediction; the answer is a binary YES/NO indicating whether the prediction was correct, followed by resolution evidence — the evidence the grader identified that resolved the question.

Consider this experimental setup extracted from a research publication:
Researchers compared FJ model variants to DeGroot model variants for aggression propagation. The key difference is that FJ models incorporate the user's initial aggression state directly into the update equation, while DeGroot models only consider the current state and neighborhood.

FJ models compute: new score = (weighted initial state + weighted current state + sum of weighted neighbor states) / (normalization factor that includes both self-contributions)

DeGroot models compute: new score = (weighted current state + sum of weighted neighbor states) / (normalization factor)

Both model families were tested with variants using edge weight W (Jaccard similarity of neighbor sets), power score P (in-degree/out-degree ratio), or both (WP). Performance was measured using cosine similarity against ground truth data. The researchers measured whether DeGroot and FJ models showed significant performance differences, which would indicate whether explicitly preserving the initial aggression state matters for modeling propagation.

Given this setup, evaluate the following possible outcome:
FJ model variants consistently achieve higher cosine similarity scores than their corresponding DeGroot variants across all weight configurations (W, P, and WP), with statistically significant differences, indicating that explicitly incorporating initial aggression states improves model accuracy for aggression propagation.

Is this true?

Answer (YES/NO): NO